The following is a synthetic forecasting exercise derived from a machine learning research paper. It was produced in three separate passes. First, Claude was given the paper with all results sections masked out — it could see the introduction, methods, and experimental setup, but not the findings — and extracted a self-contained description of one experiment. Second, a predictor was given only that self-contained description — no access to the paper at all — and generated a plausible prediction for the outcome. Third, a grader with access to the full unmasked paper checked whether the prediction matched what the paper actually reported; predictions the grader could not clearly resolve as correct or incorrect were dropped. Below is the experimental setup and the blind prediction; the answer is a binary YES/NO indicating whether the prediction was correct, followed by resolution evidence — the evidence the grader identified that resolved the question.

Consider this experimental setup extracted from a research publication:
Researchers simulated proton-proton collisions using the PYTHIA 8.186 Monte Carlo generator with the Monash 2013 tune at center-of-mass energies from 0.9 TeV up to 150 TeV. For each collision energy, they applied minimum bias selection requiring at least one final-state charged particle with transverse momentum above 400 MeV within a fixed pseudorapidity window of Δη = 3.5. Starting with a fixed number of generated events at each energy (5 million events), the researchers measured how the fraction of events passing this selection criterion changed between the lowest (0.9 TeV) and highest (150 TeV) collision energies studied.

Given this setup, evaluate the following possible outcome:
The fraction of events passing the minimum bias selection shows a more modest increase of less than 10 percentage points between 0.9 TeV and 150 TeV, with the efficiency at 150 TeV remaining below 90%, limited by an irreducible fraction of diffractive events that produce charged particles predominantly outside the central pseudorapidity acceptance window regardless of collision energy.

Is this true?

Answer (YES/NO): NO